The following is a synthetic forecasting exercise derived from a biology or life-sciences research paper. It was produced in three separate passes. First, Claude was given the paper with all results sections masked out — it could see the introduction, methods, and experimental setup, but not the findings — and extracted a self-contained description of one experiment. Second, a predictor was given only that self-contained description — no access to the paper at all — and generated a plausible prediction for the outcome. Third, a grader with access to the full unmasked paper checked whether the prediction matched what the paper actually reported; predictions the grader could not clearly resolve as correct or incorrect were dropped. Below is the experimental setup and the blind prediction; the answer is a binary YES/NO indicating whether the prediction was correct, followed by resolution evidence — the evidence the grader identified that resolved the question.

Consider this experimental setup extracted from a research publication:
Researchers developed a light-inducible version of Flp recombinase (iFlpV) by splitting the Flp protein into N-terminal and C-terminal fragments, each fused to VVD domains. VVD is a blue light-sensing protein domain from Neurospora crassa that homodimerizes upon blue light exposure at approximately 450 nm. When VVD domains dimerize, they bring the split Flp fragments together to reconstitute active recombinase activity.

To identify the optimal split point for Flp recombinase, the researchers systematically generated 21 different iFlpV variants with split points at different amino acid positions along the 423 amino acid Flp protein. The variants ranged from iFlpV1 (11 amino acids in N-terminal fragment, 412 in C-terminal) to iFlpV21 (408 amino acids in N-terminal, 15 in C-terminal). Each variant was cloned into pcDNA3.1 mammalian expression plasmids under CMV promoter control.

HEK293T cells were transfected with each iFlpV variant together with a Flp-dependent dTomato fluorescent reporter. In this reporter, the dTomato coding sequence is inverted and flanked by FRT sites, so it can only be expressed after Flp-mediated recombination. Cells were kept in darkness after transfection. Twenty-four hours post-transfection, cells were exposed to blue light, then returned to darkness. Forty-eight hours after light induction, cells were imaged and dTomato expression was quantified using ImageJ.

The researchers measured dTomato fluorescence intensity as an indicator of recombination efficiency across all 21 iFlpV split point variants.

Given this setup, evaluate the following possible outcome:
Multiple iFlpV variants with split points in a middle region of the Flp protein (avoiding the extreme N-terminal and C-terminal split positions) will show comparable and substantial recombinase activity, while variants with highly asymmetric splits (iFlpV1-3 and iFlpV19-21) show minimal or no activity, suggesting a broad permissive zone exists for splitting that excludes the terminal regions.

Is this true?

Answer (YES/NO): NO